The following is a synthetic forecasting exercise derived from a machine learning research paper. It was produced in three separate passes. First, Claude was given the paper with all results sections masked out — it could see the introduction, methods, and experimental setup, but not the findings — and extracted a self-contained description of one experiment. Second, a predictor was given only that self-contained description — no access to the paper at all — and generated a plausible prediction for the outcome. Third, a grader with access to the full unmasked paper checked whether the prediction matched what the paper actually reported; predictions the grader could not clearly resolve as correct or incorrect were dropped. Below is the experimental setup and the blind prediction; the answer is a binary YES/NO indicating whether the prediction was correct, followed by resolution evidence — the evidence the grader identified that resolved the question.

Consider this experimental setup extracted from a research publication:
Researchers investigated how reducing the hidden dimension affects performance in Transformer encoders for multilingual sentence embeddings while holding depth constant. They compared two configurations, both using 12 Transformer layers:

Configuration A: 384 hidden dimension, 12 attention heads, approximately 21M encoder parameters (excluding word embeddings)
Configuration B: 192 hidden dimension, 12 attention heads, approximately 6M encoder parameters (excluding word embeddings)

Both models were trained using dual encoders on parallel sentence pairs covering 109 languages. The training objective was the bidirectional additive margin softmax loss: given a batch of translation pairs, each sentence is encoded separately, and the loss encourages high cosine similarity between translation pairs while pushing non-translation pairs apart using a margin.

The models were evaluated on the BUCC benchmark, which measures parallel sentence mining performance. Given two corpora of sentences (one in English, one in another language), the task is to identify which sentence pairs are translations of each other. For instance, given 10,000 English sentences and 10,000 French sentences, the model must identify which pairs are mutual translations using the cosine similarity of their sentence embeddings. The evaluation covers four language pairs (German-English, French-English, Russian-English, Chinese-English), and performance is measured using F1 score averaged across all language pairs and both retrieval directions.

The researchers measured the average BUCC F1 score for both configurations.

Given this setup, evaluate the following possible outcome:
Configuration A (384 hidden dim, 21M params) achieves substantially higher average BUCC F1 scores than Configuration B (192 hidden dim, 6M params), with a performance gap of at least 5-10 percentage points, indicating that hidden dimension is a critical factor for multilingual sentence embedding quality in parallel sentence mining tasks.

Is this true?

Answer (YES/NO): NO